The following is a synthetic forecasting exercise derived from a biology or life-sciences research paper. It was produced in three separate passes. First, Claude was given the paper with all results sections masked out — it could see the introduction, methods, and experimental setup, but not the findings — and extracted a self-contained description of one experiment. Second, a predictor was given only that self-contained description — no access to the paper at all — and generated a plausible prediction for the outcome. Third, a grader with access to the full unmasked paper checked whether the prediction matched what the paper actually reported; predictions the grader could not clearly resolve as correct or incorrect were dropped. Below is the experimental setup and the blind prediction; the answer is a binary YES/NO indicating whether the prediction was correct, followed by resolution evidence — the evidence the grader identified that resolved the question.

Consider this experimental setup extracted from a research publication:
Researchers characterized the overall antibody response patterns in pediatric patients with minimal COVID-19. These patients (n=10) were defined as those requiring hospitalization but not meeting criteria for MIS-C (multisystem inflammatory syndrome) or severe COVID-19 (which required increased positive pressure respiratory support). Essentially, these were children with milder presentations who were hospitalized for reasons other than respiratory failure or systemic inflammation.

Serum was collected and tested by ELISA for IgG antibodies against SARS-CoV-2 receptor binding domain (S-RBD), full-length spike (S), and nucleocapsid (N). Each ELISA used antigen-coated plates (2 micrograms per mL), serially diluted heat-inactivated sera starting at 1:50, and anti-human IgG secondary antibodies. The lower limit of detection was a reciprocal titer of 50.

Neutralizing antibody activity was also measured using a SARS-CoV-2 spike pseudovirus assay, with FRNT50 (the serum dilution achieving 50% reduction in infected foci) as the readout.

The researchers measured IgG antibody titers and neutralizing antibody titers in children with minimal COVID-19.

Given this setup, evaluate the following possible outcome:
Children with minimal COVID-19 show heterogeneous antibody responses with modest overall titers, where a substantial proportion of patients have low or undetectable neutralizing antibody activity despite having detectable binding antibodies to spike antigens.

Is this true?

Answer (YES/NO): NO